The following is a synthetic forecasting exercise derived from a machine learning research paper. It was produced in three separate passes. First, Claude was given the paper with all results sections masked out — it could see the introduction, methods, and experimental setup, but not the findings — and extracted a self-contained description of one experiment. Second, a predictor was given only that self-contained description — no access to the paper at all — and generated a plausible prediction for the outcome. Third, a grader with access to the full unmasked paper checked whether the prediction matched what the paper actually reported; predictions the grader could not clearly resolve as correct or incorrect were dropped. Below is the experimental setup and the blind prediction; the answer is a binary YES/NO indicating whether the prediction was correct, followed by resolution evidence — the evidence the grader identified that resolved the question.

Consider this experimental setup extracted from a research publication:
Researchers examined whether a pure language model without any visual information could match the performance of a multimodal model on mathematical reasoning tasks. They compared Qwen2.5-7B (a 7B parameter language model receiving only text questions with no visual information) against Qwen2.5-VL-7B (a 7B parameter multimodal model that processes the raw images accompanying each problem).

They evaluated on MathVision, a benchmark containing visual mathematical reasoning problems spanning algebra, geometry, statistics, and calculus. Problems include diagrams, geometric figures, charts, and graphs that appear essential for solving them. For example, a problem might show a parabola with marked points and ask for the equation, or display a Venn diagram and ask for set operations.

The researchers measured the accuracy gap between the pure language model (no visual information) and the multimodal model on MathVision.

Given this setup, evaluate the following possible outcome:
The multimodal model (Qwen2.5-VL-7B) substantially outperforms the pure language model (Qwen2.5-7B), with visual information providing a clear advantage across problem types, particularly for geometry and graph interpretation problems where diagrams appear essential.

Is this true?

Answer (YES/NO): NO